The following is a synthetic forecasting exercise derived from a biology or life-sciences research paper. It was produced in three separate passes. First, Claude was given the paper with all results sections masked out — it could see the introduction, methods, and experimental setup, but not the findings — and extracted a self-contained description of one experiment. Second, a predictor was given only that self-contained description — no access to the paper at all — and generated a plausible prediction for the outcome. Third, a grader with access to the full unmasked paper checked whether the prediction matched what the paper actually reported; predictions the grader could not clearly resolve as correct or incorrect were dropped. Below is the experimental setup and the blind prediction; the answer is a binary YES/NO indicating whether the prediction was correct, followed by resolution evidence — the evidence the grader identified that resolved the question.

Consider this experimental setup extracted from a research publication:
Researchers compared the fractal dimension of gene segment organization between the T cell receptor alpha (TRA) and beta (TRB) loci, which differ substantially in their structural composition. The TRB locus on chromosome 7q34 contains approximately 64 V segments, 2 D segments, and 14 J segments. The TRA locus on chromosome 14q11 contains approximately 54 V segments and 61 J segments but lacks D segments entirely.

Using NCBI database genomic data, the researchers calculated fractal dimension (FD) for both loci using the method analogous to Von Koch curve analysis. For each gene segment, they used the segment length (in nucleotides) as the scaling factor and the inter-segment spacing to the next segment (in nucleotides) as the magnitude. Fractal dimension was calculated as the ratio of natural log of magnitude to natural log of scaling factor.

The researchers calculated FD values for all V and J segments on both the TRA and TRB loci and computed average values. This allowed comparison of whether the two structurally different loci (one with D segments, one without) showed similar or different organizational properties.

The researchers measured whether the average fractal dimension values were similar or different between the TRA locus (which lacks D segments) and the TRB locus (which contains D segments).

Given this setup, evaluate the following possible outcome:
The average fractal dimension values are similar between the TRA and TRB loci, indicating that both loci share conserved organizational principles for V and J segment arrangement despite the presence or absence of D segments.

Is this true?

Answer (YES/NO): YES